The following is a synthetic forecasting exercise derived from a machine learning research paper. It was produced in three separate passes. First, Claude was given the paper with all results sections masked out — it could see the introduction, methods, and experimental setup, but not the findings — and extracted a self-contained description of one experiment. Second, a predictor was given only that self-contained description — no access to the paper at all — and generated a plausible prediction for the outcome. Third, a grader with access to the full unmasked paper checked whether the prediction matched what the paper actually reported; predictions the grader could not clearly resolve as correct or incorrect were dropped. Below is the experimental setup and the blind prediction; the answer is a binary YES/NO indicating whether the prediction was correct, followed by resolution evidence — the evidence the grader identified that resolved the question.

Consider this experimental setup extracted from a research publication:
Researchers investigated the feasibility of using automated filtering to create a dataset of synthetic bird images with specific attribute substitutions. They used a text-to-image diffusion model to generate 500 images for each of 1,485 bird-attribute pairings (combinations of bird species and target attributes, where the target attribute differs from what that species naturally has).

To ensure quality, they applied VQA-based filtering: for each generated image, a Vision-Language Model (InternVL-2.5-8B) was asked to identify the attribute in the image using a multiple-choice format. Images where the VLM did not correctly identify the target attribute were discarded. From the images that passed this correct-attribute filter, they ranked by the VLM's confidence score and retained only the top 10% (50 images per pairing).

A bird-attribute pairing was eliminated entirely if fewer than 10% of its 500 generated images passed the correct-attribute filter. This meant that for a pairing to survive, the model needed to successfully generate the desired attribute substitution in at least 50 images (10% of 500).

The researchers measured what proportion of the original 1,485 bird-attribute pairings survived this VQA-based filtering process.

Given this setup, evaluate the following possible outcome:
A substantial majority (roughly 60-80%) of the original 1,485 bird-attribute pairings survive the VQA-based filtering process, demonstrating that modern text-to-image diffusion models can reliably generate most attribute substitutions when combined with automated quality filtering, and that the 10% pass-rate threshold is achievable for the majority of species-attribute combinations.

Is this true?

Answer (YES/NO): NO